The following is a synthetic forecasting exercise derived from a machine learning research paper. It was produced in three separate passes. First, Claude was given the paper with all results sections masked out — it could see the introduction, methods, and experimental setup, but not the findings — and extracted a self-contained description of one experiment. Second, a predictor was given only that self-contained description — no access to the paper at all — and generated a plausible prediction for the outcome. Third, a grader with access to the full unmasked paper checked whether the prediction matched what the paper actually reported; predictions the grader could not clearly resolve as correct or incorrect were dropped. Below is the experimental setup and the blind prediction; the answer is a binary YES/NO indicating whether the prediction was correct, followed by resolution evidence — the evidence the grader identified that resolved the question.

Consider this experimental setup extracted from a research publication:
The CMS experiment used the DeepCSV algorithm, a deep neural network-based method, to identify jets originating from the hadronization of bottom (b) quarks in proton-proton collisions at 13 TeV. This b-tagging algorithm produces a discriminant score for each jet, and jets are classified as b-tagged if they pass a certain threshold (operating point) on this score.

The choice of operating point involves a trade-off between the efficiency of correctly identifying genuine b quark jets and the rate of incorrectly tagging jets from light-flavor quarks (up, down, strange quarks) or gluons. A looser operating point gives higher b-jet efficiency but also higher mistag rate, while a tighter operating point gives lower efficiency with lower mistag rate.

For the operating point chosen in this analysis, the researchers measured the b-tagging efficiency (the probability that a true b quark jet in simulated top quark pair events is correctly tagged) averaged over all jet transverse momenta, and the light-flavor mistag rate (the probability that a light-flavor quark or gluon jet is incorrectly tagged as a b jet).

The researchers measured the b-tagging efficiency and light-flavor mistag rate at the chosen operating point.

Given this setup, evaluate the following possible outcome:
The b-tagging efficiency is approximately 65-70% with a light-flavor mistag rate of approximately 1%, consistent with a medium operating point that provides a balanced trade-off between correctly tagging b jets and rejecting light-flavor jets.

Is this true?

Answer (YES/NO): NO